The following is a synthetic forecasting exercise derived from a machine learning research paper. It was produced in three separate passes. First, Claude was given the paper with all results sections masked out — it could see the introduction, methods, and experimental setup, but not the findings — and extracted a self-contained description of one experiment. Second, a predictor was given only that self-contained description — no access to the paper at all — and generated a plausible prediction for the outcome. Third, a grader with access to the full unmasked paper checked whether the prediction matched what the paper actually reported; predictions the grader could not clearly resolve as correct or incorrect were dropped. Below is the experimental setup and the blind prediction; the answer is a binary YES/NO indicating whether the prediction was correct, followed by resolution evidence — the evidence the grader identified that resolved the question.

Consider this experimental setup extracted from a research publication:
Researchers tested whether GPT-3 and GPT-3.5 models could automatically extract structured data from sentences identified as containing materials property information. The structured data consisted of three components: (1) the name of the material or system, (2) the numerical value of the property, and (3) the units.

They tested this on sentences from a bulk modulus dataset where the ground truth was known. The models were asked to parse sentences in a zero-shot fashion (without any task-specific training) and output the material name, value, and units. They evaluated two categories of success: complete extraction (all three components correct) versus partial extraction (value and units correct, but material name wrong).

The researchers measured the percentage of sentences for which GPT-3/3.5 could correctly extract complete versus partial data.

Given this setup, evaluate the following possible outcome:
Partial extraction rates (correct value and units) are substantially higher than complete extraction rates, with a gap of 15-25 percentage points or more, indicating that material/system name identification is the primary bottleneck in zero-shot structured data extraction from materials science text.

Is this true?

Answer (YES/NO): YES